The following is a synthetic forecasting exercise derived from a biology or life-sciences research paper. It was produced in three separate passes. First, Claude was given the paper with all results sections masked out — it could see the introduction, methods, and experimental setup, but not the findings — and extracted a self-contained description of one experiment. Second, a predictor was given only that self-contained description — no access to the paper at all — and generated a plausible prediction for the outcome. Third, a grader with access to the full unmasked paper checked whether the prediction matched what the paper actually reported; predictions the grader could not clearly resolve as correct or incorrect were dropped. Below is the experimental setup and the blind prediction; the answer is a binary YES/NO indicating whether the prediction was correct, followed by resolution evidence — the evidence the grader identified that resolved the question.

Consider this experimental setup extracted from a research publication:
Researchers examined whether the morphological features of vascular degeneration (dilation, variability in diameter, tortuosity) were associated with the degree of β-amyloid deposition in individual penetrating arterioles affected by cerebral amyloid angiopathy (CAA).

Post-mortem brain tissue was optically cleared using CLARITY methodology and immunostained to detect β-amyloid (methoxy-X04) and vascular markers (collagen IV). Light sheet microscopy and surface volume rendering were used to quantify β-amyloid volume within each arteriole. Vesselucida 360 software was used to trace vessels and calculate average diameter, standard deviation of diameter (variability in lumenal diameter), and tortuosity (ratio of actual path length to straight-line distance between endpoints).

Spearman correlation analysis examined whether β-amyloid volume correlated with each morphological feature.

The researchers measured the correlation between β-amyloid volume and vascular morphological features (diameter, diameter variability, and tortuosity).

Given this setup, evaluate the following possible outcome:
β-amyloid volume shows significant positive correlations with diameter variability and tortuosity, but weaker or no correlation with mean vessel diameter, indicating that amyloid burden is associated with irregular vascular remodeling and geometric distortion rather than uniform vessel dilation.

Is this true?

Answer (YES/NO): NO